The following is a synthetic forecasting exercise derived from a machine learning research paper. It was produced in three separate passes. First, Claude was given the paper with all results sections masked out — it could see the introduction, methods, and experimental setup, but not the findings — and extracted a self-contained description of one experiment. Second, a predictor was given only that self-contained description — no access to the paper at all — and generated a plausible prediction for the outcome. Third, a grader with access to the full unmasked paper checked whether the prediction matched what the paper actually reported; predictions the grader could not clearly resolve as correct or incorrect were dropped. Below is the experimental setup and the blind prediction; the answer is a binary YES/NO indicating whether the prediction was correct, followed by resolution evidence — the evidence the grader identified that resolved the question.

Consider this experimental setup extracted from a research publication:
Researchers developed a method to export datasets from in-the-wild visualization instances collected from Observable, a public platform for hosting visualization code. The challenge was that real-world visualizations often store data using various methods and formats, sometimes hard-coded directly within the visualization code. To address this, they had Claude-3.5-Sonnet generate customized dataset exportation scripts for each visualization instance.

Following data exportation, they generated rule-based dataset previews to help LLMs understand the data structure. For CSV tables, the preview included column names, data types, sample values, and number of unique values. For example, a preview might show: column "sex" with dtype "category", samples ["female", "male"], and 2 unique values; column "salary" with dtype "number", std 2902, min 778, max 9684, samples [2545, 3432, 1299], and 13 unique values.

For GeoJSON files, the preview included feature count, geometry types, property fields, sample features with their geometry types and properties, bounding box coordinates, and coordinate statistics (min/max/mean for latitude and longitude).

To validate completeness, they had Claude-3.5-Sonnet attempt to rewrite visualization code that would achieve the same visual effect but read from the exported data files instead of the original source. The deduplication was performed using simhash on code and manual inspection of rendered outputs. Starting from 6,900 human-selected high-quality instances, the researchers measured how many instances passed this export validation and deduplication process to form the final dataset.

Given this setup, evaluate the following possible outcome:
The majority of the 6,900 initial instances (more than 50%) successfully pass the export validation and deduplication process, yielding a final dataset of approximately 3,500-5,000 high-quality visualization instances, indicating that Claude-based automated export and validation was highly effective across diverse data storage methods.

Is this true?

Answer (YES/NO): NO